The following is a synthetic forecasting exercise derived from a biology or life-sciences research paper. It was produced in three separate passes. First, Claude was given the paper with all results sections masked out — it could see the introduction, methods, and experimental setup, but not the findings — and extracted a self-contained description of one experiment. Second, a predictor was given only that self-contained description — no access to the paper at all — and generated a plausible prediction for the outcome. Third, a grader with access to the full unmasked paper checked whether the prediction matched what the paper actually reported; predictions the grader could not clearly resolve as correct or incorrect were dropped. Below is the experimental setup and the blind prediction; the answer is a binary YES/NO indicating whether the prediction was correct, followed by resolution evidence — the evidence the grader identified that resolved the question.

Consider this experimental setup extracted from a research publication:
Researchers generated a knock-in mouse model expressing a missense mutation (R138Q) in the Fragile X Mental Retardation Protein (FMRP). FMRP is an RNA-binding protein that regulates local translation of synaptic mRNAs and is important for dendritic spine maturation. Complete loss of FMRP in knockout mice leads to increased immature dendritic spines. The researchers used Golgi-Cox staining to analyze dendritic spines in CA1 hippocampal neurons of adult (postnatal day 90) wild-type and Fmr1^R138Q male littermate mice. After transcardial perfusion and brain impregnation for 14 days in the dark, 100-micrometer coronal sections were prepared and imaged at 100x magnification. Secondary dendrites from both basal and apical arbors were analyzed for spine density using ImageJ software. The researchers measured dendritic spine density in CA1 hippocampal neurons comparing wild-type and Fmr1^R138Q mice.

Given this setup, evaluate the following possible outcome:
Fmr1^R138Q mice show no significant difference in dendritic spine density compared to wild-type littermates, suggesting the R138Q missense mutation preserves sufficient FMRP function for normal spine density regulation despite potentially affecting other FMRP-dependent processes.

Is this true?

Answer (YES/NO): NO